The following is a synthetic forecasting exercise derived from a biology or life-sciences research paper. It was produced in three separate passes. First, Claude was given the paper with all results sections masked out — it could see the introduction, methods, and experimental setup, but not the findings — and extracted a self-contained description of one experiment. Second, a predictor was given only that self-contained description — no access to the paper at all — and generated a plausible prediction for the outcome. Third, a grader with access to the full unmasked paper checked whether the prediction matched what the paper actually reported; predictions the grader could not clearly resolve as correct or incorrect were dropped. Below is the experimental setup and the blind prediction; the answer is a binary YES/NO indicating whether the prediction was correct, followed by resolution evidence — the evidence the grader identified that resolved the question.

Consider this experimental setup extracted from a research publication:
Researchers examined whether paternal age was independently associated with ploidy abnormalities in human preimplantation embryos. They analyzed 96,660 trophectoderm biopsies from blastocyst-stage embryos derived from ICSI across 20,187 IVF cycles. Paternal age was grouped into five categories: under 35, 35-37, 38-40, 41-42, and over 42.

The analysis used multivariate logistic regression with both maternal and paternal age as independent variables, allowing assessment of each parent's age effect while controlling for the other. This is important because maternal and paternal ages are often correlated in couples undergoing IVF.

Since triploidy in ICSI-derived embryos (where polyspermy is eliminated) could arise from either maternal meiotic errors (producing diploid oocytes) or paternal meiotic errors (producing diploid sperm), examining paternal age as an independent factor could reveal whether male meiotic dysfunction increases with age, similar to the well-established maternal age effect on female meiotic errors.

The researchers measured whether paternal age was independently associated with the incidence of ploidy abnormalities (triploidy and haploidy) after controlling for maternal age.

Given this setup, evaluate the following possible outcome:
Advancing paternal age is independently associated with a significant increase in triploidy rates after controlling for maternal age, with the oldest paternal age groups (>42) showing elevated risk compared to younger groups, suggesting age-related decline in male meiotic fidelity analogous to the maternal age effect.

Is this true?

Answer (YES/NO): NO